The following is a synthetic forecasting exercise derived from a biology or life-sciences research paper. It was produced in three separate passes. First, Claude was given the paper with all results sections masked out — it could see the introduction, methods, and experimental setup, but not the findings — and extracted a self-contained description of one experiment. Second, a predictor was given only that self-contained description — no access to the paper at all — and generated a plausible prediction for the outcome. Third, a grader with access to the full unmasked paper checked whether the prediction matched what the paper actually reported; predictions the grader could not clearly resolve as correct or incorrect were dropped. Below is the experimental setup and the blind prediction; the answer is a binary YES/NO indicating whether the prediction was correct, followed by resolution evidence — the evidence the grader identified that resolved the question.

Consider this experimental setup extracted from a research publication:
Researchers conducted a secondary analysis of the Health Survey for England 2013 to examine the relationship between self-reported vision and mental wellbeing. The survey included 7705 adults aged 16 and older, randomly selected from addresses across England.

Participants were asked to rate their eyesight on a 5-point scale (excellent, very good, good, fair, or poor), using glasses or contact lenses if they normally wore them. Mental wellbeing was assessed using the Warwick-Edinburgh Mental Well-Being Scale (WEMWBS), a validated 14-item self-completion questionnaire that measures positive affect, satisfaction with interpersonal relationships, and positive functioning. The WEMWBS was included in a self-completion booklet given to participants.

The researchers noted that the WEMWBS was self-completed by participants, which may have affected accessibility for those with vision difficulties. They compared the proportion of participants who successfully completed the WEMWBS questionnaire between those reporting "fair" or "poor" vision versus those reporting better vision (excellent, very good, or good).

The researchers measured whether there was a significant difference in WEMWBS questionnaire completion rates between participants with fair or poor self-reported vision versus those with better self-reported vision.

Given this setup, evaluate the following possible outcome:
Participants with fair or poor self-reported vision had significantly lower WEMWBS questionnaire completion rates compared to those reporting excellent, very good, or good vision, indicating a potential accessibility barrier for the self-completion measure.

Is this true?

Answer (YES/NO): YES